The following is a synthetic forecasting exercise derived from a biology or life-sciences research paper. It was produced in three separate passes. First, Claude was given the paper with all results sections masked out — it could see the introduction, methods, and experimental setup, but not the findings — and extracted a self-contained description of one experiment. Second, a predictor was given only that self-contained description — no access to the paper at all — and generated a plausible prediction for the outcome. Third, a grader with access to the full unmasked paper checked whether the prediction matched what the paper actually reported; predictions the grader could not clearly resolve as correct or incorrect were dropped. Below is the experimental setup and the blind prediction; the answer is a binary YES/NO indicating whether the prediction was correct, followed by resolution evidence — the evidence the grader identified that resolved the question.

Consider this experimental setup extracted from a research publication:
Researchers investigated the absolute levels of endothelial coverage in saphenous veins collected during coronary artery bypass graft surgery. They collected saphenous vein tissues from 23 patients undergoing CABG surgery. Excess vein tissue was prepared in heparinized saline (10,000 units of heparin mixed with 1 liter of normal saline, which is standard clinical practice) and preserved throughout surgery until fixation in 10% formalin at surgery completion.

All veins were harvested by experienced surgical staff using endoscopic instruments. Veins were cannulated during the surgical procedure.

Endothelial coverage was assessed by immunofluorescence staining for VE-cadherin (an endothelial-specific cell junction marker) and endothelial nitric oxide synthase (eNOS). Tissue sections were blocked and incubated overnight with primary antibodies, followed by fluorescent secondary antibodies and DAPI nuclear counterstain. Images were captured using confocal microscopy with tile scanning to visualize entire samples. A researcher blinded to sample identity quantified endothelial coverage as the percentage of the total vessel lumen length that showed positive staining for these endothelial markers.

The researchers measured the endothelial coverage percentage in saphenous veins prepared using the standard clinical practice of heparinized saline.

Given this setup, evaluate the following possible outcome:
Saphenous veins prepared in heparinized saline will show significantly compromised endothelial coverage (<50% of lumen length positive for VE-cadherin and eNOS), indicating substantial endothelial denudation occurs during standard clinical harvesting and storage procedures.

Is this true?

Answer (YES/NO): NO